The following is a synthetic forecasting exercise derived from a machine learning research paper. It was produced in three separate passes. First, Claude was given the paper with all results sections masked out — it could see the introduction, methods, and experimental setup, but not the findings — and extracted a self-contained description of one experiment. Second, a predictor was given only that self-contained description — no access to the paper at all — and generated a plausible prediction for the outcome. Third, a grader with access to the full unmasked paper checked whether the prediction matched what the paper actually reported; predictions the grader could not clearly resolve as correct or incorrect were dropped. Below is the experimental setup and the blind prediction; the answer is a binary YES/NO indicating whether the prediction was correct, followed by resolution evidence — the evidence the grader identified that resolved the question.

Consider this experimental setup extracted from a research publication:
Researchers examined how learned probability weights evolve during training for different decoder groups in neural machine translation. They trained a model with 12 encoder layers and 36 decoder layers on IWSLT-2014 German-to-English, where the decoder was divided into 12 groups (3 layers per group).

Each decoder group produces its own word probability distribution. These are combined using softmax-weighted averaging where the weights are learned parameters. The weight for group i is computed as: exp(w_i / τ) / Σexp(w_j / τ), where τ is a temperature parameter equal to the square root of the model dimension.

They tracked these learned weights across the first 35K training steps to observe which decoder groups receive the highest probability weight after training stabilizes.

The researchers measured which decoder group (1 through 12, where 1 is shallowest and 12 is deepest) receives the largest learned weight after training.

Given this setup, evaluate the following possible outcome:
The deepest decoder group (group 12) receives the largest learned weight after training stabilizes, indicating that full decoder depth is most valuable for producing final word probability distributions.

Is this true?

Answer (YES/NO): NO